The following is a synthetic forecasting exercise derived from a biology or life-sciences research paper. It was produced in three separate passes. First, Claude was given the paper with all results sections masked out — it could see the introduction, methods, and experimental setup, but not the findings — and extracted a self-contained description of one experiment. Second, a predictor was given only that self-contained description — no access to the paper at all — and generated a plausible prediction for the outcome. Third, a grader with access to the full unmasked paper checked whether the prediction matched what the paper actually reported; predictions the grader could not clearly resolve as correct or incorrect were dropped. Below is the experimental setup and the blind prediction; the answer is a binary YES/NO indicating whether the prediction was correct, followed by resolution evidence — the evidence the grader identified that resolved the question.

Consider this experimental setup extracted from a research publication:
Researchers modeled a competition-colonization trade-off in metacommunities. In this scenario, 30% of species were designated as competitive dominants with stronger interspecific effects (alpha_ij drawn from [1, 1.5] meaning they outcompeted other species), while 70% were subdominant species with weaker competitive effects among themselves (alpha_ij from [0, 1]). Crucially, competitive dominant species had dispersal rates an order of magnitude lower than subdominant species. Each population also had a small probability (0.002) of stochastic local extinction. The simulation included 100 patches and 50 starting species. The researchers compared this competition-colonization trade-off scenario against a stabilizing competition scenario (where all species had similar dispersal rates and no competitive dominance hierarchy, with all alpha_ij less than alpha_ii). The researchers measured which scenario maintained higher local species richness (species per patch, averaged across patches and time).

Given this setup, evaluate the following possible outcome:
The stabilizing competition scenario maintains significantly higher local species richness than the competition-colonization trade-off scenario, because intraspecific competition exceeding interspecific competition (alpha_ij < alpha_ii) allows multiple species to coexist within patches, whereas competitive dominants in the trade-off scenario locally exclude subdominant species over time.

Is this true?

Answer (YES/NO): YES